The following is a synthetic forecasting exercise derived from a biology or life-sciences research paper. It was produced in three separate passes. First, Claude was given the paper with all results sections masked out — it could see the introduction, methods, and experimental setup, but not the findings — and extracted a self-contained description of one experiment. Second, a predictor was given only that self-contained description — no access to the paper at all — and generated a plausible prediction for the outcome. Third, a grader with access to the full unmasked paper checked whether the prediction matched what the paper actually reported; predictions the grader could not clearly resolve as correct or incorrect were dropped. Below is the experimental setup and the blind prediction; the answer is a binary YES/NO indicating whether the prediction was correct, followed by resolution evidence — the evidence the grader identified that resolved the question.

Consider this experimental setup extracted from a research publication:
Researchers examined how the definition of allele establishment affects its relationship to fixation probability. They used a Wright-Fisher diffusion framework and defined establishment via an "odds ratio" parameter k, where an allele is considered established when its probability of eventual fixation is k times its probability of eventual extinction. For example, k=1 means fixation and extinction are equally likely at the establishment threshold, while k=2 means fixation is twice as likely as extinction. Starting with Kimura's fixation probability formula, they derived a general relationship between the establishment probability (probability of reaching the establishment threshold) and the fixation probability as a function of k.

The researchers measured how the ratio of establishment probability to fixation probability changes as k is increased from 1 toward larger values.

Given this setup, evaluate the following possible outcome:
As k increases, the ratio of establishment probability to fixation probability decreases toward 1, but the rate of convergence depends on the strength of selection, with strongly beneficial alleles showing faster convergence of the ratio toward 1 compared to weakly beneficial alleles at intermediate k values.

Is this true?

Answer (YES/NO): NO